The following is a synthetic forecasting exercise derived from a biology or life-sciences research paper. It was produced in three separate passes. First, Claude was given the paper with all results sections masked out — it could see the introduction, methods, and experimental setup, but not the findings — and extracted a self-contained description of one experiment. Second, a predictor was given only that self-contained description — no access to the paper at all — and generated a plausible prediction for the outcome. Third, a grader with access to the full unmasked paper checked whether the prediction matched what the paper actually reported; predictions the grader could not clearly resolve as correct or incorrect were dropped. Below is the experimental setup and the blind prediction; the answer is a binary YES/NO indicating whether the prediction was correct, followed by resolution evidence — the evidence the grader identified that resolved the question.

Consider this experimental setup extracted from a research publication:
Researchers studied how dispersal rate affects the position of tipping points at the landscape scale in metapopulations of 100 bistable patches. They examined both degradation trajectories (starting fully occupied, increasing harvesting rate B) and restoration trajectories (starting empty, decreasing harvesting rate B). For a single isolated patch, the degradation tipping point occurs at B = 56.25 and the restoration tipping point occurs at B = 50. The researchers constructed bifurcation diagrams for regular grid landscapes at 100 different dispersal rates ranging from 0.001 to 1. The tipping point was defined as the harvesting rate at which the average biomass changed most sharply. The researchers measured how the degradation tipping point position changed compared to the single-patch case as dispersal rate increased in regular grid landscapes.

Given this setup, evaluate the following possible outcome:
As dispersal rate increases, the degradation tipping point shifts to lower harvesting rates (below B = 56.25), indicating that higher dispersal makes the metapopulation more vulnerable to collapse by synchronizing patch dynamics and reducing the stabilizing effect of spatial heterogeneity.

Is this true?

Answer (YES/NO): YES